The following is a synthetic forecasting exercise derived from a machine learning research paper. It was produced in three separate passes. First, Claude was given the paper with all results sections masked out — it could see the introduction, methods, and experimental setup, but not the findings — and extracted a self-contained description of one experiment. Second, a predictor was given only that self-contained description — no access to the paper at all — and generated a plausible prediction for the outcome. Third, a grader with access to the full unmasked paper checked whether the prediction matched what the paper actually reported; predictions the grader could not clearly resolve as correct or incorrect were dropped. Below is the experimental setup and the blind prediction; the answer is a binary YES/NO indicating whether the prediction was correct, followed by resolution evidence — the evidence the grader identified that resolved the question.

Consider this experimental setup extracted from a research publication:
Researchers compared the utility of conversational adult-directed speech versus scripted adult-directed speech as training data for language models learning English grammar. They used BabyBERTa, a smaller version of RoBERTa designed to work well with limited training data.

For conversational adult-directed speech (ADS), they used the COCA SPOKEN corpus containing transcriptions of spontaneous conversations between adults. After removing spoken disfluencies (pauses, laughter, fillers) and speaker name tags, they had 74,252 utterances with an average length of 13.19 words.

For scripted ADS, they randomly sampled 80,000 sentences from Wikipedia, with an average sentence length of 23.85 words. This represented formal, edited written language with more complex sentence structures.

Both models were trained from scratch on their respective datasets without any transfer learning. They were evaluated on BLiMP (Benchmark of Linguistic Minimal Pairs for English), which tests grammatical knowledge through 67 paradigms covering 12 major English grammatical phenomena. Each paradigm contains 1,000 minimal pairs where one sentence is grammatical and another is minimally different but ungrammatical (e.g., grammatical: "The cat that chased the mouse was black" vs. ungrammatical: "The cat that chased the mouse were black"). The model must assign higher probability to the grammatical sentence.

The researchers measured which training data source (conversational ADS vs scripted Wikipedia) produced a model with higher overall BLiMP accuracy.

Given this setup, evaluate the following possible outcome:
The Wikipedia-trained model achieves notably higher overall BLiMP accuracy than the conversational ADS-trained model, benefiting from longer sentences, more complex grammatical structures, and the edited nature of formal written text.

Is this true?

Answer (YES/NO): NO